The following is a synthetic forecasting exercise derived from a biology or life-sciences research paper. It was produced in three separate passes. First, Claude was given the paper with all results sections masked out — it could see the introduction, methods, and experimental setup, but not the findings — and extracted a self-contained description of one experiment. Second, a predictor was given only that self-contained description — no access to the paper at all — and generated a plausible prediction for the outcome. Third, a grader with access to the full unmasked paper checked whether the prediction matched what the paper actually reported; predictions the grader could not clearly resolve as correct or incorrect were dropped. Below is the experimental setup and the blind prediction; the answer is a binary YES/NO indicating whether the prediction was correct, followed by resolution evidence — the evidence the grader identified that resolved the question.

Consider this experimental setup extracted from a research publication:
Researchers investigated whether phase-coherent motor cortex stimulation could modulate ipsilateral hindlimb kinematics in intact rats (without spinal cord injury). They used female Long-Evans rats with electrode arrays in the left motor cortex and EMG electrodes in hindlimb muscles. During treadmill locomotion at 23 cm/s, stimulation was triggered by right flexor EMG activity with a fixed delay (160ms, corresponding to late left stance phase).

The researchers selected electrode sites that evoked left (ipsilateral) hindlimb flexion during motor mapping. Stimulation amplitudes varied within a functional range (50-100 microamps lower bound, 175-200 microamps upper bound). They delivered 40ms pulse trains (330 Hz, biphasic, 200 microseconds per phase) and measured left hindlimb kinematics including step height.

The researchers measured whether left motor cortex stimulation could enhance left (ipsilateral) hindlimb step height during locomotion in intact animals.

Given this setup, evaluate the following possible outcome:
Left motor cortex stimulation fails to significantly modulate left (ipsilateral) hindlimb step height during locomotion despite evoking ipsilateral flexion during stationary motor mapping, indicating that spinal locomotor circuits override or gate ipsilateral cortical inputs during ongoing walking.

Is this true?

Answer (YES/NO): NO